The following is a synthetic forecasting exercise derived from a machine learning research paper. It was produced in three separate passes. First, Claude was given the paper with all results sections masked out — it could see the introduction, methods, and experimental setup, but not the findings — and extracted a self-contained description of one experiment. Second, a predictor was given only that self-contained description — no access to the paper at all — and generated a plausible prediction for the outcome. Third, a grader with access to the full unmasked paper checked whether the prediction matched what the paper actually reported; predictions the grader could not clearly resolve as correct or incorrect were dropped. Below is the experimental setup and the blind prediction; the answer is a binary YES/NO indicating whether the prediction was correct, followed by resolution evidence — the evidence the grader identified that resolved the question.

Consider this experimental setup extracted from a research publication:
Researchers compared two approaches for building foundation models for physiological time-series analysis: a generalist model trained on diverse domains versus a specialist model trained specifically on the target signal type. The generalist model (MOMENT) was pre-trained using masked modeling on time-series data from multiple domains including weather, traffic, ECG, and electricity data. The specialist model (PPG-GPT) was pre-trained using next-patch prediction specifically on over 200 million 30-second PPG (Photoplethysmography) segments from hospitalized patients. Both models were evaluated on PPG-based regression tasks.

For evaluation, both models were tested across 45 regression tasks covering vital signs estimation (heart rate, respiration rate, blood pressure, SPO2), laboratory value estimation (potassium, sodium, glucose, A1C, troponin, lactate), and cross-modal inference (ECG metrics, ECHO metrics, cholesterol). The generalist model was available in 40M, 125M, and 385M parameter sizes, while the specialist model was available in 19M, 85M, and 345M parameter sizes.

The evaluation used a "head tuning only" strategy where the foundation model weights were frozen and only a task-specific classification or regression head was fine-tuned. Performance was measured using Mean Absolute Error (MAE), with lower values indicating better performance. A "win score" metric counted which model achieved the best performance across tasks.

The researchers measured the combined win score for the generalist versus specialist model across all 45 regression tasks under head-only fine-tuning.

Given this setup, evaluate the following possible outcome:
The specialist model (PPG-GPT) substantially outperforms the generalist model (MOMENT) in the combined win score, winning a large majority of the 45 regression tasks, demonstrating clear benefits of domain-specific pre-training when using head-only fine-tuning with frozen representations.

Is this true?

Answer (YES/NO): NO